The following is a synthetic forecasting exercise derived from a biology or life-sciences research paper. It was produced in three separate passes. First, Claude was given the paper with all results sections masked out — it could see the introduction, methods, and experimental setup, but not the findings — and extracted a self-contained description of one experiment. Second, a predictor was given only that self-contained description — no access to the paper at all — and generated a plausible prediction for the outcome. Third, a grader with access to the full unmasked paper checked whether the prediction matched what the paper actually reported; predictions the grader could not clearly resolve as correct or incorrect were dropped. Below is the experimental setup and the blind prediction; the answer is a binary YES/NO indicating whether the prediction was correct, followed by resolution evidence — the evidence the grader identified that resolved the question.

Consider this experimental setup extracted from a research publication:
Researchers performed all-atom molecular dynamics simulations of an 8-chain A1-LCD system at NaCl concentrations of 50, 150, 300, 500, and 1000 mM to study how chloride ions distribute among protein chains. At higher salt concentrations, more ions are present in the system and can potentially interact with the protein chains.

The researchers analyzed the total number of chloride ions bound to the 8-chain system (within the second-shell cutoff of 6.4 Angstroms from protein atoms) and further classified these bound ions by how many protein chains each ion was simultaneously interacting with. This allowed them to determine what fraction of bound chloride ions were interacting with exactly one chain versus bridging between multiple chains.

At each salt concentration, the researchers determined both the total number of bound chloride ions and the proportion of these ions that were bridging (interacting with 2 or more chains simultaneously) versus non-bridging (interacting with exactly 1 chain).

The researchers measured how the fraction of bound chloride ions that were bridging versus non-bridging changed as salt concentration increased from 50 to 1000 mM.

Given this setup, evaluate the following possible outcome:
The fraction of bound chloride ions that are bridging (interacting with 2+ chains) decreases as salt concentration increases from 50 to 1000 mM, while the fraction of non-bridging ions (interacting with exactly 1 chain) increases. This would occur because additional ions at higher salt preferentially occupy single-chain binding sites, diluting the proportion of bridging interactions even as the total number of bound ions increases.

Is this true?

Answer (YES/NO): NO